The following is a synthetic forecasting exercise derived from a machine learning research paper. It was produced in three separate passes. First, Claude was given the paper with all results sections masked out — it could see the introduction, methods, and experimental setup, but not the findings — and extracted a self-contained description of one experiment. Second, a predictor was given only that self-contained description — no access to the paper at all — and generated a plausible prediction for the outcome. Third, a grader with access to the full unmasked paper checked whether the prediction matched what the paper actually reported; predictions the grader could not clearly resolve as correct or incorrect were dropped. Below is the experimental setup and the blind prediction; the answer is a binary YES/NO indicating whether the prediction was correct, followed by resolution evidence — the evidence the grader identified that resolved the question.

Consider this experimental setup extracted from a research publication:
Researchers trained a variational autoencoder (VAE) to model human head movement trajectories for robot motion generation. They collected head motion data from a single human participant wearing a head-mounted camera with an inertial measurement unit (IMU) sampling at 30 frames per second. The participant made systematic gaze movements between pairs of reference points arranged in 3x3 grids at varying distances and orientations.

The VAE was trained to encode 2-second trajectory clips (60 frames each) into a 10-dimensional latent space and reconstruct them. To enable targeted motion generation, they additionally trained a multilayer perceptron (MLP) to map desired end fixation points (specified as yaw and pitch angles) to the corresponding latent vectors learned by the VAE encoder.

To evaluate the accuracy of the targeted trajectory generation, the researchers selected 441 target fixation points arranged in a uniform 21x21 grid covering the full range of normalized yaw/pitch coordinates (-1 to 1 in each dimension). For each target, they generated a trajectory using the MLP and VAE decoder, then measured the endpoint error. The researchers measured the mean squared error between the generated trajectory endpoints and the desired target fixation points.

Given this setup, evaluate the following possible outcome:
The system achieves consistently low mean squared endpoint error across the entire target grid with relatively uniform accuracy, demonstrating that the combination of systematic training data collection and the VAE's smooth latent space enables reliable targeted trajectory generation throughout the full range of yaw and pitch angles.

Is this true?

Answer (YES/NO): YES